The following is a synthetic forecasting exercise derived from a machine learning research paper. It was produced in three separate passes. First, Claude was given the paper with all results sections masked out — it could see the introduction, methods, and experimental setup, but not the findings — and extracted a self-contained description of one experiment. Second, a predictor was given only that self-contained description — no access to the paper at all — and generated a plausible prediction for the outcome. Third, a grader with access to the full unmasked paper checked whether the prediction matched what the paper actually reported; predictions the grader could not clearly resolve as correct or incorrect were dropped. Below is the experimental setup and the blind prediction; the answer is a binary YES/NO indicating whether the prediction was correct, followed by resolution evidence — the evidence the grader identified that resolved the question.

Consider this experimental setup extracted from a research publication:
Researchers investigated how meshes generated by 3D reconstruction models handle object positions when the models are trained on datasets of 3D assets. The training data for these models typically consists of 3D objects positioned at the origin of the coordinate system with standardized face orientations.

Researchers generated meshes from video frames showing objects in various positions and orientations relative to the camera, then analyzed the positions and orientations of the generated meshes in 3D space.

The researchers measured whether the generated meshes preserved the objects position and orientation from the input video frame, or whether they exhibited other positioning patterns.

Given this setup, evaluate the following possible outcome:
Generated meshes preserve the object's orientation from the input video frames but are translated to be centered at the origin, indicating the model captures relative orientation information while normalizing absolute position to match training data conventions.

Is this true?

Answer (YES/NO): NO